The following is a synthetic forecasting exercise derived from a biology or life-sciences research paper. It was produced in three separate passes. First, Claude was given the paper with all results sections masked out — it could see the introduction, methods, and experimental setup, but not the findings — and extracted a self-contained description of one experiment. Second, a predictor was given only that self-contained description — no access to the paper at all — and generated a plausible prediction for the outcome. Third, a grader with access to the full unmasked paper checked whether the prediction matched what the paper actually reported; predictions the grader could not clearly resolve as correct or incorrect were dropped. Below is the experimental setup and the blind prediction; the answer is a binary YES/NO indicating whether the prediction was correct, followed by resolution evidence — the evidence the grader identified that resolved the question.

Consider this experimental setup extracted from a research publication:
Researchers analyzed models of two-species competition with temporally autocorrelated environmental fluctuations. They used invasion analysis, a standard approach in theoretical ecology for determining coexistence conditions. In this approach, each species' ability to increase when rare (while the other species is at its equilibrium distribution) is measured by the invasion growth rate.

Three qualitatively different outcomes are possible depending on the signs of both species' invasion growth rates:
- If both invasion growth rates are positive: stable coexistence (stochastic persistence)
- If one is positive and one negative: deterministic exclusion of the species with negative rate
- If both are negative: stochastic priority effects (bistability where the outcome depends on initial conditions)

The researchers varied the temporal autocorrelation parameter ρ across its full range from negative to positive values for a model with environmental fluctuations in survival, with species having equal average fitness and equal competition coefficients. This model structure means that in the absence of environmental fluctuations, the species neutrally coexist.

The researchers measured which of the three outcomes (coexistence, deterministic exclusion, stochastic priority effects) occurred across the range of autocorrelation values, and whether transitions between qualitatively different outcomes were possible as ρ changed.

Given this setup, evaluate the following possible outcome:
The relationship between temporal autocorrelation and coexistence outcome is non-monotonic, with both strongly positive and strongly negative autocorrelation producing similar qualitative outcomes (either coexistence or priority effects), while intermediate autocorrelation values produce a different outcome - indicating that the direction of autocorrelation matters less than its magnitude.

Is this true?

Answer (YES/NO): NO